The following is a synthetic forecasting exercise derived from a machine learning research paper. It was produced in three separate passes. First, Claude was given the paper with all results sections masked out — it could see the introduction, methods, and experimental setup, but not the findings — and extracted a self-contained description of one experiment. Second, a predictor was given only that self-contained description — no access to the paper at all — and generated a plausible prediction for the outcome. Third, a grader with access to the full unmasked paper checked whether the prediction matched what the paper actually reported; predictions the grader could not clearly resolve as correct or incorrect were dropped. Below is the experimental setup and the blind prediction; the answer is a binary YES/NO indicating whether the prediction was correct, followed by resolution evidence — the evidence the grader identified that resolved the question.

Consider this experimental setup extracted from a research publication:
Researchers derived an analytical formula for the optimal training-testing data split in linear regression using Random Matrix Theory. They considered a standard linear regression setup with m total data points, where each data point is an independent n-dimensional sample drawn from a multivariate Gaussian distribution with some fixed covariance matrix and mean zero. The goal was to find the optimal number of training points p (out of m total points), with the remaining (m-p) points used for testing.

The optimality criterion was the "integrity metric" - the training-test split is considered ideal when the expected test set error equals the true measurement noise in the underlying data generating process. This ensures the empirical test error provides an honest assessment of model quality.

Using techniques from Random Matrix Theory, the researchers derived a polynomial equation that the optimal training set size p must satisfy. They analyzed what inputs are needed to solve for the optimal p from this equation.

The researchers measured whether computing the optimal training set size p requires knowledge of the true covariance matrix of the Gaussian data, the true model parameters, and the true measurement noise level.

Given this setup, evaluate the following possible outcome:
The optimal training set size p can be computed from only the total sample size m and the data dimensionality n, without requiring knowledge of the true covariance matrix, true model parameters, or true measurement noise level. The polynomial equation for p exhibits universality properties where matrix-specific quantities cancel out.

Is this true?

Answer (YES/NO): YES